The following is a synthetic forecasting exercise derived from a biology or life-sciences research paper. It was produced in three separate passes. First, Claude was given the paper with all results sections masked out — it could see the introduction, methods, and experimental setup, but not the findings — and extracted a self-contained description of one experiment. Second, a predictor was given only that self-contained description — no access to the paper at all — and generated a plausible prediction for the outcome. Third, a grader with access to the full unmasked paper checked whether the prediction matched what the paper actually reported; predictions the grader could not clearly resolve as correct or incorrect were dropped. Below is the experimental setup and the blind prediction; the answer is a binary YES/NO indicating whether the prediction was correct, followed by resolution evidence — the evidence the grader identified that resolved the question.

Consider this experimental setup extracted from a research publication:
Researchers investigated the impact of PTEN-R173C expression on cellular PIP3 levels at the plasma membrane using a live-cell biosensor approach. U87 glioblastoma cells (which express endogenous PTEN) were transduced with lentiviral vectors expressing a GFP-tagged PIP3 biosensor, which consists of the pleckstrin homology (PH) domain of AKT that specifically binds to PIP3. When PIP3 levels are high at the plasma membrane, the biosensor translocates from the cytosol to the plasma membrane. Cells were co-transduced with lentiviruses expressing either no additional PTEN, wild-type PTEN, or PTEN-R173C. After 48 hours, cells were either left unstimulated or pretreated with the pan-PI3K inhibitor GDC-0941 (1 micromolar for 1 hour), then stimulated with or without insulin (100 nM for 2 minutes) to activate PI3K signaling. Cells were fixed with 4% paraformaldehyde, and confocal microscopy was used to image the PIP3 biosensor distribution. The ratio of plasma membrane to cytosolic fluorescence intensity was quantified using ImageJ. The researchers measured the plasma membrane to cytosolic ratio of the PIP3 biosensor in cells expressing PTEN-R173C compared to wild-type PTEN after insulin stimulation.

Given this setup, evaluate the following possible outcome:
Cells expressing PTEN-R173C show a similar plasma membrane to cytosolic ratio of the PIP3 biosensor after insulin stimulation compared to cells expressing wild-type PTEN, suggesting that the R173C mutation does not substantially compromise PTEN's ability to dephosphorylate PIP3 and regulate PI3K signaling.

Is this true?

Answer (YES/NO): NO